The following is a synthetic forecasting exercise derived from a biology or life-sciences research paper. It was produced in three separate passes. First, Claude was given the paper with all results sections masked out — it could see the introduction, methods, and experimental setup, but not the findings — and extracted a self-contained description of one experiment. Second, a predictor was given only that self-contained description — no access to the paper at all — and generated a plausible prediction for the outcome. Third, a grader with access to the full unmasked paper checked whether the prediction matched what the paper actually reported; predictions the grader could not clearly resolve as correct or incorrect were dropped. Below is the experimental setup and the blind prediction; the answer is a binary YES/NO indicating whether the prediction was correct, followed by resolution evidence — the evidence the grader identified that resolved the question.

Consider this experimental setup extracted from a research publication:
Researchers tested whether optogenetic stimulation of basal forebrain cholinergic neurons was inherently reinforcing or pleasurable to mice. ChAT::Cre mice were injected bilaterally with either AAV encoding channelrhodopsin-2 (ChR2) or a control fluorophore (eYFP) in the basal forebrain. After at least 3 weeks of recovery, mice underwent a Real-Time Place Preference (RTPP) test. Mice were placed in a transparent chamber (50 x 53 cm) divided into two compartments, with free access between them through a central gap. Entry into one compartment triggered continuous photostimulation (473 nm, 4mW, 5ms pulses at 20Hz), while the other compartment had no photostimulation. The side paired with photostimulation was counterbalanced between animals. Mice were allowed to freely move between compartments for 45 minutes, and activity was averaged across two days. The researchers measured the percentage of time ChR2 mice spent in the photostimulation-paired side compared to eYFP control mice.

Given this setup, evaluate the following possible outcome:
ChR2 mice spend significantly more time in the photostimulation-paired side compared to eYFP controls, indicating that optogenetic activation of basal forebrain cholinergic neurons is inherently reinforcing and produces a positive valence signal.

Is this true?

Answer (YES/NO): NO